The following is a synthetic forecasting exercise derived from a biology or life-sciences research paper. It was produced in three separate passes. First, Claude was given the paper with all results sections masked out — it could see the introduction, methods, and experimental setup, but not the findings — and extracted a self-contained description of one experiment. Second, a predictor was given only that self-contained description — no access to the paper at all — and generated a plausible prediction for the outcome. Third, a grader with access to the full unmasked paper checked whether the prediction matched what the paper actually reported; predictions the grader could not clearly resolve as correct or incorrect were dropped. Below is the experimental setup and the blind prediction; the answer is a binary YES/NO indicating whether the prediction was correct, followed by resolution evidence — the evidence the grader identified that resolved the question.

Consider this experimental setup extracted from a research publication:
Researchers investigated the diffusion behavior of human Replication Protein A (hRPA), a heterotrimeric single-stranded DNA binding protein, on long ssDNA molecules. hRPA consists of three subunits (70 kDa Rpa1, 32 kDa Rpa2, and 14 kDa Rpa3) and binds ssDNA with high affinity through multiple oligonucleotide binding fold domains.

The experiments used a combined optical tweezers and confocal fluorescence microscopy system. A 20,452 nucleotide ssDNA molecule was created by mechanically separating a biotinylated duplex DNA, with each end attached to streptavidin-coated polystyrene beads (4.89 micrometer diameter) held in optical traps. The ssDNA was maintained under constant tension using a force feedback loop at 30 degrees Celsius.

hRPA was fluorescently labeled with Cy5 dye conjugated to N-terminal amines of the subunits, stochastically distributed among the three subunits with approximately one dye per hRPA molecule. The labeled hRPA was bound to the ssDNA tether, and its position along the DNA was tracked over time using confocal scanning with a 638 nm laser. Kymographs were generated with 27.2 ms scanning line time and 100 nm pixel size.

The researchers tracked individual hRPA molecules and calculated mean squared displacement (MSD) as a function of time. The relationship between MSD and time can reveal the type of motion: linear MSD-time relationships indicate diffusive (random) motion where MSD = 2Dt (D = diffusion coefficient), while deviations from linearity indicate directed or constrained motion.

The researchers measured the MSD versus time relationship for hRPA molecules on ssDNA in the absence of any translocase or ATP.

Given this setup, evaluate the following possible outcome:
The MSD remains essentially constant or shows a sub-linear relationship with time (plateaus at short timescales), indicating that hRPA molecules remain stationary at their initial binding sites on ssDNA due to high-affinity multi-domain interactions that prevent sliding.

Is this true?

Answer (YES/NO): NO